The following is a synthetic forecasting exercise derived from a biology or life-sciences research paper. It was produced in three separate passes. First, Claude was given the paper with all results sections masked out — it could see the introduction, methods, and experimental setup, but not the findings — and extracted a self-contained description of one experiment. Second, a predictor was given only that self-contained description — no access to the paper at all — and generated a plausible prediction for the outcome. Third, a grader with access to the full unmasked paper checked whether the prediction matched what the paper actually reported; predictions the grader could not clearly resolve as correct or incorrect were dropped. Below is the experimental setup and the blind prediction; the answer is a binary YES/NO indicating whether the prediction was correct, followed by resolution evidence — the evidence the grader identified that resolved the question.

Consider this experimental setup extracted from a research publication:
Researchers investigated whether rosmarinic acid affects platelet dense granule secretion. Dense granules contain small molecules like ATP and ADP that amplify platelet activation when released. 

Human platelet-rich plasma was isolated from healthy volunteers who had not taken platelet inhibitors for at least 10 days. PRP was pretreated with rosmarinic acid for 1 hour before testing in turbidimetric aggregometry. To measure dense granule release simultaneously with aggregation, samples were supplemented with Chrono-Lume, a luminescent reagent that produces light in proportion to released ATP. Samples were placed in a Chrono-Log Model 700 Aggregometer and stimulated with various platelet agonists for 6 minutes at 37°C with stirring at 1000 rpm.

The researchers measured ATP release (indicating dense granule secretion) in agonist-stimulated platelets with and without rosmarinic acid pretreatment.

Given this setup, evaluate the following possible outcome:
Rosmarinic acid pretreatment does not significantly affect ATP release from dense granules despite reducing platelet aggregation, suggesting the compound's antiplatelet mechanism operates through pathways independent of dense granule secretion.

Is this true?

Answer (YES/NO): NO